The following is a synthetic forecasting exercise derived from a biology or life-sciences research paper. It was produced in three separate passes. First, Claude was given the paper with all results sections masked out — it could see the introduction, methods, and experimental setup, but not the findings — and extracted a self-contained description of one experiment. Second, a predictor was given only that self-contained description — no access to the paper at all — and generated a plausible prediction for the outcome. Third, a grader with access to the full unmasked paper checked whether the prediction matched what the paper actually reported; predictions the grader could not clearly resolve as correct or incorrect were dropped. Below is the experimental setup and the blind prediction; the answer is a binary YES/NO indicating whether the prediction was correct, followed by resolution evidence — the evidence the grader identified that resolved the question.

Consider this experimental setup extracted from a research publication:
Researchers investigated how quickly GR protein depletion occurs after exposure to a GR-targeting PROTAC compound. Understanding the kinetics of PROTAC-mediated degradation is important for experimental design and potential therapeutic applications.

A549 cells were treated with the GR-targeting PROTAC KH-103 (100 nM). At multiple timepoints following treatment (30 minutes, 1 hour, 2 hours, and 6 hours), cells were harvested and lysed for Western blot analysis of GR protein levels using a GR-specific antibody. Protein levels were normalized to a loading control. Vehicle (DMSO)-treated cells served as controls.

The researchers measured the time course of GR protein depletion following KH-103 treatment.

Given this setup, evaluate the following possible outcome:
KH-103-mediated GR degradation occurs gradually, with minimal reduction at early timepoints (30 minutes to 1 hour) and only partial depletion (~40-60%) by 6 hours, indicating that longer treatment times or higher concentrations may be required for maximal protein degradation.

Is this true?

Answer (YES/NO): NO